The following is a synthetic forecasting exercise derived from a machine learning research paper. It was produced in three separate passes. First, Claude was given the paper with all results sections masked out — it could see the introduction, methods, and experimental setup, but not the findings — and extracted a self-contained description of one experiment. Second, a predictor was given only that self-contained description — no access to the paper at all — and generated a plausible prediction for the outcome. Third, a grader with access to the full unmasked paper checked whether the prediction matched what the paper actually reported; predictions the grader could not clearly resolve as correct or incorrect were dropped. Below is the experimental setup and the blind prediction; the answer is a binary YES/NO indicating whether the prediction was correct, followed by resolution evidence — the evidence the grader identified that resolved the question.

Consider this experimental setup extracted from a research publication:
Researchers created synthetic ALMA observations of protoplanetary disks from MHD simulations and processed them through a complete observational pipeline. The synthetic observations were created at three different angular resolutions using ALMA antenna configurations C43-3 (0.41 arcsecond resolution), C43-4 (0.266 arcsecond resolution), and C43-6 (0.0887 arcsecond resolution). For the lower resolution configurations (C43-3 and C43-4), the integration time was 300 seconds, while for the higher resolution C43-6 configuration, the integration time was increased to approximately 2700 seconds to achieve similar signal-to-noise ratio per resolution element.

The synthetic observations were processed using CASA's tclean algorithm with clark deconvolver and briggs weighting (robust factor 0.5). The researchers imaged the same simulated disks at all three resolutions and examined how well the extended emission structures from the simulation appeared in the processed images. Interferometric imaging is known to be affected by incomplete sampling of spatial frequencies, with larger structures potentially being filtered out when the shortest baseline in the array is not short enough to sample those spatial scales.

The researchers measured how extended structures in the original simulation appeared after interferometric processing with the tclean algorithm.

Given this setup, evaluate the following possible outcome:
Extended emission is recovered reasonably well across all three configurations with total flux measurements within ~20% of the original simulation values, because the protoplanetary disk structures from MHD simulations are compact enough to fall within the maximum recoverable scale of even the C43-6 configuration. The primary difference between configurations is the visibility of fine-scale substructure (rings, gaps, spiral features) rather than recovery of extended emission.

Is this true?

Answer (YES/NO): NO